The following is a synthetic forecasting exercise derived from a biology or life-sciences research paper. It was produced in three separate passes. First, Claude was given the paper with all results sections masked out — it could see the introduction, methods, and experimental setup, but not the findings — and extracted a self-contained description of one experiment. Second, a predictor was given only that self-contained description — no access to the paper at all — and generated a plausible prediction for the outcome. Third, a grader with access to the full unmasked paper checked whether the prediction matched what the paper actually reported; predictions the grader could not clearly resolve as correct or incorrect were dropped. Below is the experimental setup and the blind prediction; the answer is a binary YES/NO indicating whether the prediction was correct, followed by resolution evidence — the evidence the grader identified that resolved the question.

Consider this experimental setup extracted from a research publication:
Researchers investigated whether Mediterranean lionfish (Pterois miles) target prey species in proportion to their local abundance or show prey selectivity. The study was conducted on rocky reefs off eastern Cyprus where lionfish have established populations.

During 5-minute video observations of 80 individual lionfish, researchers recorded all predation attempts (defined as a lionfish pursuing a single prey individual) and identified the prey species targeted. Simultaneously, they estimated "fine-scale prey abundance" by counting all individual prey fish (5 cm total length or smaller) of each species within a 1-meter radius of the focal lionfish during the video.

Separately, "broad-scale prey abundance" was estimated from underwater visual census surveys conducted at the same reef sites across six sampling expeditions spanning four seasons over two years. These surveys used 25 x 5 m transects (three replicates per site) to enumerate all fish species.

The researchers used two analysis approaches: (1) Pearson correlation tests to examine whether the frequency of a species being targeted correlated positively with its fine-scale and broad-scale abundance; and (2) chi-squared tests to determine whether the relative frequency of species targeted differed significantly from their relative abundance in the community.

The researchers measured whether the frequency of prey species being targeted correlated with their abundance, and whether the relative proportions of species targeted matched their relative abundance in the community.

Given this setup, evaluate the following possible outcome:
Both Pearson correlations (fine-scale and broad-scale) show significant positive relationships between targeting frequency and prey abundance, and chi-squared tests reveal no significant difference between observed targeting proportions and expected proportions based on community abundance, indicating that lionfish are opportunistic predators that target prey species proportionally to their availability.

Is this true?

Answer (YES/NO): NO